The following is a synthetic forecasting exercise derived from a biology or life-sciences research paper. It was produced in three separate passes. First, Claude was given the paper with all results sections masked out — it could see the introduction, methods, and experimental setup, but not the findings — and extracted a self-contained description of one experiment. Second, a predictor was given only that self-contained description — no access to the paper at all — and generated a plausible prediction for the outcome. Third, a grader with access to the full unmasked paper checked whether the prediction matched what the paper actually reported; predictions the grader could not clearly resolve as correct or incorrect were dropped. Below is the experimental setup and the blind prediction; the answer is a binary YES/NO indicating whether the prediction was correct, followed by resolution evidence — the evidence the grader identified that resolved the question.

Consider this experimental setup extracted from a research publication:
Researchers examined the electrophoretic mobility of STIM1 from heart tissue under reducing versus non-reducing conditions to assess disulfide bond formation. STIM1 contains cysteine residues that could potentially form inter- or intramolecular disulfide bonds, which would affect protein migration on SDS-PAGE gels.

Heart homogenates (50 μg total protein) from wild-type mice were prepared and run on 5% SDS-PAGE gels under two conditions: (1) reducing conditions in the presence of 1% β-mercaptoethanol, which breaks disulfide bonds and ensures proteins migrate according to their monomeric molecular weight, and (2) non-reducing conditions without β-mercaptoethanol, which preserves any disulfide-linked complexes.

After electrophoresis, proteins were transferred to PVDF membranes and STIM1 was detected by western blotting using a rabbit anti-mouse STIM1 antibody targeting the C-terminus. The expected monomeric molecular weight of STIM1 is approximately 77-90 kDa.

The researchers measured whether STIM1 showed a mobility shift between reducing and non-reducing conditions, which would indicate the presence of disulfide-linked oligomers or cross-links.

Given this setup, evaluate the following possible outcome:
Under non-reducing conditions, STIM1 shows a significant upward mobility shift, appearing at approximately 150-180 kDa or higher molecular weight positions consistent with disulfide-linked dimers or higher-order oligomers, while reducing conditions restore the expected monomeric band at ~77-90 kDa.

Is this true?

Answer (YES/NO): NO